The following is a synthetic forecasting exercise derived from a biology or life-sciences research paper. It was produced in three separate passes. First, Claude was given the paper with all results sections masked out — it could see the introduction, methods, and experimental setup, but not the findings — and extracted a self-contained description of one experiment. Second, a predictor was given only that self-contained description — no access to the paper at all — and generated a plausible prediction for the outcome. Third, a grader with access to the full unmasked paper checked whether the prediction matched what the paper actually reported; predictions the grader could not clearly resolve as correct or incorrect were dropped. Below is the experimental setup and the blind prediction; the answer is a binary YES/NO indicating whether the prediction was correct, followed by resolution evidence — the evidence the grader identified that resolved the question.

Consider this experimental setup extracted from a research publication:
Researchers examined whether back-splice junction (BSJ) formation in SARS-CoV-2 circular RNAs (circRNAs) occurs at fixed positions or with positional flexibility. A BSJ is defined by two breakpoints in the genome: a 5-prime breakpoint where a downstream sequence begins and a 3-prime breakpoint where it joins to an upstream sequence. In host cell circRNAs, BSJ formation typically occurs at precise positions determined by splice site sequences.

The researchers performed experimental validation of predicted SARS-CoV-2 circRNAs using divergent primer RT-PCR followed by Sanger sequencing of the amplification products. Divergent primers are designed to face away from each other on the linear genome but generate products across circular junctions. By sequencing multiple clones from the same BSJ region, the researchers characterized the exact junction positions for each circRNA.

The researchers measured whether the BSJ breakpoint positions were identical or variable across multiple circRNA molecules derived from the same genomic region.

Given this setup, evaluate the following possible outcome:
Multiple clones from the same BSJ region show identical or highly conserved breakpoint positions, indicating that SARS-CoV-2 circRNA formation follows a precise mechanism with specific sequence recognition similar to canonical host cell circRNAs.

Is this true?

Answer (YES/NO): NO